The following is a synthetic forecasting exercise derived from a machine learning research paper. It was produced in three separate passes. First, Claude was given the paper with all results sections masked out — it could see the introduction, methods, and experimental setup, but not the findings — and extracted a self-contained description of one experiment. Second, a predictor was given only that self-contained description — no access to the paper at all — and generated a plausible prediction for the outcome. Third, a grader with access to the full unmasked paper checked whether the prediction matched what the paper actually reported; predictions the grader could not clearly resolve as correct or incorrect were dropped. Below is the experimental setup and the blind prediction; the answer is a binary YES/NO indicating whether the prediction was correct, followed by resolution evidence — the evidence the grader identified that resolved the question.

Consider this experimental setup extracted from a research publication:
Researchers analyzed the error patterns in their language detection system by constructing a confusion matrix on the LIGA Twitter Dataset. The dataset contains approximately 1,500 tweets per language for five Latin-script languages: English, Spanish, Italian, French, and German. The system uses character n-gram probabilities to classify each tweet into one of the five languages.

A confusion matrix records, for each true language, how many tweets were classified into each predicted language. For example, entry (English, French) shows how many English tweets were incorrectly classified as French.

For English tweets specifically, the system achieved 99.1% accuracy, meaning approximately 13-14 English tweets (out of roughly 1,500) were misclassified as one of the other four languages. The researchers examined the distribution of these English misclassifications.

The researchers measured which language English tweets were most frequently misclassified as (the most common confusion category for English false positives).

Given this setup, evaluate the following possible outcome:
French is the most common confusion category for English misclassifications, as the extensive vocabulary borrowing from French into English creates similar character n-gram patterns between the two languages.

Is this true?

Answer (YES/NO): YES